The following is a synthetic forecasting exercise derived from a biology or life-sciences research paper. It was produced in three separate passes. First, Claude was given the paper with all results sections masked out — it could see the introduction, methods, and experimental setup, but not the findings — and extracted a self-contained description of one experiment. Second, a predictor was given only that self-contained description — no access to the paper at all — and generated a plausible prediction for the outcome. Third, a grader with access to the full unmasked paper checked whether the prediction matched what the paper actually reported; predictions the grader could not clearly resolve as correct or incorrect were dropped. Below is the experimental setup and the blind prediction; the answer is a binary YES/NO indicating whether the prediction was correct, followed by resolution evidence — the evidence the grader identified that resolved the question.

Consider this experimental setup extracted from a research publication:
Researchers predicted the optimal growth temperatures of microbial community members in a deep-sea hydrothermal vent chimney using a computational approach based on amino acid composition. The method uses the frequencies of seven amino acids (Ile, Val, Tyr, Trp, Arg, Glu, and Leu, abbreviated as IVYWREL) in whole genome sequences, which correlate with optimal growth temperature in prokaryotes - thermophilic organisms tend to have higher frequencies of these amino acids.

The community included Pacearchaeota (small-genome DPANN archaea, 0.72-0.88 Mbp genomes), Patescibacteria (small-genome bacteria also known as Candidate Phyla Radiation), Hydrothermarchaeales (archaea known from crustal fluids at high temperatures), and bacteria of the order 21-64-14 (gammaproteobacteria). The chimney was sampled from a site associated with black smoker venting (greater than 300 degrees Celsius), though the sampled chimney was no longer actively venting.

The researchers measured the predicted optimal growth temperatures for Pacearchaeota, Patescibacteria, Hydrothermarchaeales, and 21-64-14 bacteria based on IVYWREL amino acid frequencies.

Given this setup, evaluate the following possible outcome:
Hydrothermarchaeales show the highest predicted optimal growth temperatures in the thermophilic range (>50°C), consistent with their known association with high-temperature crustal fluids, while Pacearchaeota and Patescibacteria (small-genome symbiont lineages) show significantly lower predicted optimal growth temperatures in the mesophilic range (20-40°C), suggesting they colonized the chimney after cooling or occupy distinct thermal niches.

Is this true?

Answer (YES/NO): NO